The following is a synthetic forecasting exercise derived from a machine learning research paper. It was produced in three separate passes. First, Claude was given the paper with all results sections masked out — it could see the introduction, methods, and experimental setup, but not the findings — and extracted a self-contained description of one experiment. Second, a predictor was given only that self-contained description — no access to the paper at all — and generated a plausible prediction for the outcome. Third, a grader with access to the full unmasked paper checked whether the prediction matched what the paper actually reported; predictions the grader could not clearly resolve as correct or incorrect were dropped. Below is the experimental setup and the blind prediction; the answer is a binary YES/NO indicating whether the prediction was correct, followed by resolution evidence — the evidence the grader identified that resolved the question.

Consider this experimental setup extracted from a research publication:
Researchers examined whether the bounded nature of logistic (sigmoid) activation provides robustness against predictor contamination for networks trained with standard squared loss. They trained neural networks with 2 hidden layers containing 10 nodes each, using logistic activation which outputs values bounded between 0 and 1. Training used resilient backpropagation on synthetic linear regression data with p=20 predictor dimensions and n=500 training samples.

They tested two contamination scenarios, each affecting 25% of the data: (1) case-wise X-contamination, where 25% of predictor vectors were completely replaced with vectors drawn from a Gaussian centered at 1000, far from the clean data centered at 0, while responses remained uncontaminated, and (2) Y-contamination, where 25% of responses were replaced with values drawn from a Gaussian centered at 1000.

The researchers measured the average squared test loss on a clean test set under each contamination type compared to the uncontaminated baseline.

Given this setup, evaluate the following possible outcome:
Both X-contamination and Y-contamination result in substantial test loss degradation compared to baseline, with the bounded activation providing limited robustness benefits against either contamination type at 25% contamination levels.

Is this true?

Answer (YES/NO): NO